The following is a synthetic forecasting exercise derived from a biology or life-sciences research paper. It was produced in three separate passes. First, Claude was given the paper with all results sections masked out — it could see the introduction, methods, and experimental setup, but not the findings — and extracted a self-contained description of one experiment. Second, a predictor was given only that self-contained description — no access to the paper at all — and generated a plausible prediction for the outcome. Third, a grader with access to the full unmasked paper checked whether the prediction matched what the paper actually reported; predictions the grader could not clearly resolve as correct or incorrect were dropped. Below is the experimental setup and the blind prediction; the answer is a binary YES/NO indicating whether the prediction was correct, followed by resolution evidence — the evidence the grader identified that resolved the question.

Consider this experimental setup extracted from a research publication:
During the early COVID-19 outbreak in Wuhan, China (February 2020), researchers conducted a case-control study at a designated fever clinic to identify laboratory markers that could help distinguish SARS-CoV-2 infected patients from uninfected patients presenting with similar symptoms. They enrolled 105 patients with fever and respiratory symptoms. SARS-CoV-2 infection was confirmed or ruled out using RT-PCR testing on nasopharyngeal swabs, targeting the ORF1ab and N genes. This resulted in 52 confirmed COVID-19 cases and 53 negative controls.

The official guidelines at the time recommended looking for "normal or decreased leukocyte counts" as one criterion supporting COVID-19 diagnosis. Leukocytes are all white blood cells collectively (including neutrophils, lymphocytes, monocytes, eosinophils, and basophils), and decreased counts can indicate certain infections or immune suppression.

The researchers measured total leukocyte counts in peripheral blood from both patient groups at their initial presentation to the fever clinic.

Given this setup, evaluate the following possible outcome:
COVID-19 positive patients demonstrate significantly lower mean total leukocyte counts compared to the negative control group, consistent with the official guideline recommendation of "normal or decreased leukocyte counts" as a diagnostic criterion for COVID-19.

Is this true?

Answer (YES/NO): NO